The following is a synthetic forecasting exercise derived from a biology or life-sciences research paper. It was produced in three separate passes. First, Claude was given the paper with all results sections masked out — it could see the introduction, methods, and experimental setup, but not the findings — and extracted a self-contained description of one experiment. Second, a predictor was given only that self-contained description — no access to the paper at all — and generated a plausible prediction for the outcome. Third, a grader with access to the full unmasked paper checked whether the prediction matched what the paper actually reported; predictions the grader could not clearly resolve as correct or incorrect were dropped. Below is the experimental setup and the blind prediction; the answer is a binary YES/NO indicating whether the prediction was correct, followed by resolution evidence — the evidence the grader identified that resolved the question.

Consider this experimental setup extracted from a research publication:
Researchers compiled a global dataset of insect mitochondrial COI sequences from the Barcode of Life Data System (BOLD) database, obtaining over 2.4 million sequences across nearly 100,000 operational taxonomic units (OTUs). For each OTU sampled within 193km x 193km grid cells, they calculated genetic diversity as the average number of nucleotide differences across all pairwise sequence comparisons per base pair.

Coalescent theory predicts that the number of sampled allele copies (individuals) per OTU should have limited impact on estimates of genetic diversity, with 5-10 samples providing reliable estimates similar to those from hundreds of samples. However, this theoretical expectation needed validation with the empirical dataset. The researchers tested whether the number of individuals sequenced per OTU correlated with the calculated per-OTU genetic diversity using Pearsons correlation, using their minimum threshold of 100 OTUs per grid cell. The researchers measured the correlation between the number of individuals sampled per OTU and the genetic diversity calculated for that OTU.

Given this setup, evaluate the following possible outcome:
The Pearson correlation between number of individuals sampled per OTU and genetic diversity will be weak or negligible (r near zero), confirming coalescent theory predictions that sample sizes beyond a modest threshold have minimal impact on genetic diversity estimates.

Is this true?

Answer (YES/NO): YES